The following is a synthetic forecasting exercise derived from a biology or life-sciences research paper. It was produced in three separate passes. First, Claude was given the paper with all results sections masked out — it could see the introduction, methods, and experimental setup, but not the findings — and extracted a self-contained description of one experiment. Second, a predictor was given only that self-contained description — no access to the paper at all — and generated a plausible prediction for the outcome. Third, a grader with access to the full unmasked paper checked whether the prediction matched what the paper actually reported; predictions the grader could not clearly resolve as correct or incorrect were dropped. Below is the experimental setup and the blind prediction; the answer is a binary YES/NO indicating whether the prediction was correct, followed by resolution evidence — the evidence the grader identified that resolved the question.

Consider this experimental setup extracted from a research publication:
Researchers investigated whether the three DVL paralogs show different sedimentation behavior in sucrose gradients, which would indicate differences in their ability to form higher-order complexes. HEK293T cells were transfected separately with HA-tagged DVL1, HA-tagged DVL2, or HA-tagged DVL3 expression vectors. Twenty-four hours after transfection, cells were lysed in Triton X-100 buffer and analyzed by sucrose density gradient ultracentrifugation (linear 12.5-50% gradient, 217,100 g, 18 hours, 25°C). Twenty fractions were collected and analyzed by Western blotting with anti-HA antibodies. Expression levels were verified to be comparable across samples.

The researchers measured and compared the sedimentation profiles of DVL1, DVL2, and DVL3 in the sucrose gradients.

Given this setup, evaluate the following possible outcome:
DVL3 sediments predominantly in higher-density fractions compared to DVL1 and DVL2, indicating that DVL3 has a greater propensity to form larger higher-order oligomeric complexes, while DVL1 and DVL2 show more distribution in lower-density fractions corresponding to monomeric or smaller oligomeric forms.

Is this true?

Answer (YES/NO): NO